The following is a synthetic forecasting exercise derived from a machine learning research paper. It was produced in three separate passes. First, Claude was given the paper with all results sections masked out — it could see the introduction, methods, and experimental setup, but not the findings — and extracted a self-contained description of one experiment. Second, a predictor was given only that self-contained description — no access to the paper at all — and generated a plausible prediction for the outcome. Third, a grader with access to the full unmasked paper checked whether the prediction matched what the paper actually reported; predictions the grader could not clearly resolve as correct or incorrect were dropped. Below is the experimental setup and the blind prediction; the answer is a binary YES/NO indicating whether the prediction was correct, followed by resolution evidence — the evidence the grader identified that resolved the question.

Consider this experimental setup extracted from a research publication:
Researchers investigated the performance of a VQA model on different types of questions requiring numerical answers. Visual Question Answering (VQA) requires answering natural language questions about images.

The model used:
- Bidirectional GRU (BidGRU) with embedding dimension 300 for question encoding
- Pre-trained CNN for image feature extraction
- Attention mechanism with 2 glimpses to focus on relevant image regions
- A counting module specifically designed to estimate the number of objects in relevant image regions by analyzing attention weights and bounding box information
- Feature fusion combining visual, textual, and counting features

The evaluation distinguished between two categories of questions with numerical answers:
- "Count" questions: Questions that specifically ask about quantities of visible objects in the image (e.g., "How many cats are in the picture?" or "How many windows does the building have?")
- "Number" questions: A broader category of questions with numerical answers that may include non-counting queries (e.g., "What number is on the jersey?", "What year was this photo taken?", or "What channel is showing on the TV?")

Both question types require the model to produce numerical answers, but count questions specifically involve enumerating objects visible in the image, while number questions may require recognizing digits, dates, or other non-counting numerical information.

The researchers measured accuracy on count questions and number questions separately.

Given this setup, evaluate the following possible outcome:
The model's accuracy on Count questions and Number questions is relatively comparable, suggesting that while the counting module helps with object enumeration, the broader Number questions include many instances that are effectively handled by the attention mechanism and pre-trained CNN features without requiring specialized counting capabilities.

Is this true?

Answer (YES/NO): NO